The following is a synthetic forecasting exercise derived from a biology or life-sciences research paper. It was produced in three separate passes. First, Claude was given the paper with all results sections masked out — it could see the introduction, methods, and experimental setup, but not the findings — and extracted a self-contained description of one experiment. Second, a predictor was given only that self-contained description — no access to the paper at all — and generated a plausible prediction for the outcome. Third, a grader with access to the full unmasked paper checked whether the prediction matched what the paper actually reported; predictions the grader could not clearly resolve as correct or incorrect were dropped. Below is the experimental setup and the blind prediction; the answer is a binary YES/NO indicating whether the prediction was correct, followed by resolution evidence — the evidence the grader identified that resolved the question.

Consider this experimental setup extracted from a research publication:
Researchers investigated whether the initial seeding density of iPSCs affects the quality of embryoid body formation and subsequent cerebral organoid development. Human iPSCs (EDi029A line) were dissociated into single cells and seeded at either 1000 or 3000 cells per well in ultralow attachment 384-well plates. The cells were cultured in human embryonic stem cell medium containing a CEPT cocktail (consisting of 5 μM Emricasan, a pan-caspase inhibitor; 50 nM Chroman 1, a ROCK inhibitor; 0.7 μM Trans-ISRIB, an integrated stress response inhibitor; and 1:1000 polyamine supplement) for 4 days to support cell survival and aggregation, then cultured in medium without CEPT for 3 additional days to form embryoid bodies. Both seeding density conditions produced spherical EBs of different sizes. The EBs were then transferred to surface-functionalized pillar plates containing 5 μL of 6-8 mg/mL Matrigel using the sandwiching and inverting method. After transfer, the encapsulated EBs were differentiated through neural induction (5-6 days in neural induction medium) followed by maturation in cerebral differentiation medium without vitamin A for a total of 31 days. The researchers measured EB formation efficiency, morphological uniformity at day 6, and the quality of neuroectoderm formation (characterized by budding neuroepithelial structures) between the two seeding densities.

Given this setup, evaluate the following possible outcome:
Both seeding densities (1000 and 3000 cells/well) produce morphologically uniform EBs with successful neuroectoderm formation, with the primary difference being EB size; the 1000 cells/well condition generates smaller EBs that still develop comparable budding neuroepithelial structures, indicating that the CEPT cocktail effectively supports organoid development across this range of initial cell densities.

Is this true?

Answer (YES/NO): NO